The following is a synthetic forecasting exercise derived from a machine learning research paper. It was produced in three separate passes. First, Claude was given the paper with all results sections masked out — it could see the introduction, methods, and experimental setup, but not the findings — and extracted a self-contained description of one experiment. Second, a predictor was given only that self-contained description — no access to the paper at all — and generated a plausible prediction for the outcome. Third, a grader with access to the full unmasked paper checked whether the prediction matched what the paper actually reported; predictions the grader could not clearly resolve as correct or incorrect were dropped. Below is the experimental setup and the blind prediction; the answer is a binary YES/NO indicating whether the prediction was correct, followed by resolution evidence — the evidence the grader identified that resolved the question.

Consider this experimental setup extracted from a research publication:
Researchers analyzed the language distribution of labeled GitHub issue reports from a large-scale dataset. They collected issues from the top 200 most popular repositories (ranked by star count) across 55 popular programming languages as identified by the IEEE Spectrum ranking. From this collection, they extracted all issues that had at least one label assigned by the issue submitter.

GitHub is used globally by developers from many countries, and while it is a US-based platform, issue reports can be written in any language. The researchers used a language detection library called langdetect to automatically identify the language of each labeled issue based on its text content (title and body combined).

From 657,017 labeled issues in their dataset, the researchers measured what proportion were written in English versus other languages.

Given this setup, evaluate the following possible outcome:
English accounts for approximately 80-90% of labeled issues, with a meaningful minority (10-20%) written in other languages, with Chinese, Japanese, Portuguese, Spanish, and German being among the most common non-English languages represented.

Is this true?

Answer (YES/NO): NO